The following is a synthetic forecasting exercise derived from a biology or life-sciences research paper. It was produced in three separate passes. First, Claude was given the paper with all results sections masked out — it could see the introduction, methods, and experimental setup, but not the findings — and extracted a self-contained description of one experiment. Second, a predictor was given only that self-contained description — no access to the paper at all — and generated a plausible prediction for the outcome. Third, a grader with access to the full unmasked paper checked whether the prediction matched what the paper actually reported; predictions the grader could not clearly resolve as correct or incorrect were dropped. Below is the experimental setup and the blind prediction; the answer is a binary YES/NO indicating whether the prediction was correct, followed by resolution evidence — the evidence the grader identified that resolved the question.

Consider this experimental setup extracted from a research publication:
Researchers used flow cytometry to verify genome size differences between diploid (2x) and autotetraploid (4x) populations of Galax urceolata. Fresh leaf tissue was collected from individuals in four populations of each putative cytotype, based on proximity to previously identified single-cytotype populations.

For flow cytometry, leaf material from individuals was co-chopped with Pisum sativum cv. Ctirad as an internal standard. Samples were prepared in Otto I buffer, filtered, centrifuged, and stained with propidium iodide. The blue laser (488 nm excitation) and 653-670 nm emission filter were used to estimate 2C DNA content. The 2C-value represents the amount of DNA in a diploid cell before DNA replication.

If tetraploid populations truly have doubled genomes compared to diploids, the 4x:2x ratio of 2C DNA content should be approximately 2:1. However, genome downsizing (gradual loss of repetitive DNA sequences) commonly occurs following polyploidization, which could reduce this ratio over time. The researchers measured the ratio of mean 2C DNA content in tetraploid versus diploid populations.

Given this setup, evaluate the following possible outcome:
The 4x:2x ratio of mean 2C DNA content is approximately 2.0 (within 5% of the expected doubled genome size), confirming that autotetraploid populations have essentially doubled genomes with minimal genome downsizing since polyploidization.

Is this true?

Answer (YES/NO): YES